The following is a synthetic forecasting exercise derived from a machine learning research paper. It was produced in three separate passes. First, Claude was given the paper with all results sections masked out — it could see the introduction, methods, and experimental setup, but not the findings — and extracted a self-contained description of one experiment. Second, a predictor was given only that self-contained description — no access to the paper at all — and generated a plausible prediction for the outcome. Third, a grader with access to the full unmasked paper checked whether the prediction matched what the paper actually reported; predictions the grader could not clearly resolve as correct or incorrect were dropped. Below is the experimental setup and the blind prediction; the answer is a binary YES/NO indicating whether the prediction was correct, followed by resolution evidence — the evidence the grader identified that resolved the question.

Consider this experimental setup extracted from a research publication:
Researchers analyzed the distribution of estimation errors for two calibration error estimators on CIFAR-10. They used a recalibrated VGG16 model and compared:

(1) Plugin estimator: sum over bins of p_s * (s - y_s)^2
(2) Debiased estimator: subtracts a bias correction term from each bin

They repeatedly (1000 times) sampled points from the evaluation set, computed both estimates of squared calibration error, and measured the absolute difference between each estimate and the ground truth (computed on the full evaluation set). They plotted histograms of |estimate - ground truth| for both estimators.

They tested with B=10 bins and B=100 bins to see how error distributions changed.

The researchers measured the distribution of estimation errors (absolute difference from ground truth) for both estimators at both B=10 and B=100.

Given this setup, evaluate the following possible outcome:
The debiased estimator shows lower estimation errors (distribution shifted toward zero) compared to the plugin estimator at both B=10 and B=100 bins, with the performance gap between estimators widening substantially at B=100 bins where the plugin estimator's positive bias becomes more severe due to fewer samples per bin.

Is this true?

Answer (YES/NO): NO